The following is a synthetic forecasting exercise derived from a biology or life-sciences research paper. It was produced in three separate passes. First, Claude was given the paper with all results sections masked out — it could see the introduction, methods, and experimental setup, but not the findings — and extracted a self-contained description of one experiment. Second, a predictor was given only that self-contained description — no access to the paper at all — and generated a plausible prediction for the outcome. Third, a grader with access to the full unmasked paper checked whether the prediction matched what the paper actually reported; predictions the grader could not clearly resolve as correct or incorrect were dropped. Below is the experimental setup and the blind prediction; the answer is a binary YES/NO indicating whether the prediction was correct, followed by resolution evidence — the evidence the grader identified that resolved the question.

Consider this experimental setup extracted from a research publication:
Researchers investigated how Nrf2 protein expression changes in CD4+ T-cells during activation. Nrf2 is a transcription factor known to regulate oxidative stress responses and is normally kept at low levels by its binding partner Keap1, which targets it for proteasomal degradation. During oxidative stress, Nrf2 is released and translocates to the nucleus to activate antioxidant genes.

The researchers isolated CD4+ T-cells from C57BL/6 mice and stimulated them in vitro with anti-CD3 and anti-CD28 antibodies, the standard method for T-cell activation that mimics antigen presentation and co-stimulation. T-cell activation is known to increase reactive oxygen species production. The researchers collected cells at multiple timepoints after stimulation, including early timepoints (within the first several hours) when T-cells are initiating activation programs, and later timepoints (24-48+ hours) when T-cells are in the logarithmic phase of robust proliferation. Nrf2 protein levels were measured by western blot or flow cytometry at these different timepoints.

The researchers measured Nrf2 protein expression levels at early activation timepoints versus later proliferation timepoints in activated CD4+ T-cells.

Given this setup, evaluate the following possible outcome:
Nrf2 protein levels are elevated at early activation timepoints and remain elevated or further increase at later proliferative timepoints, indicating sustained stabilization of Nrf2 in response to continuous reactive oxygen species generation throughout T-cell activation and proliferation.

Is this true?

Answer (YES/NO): NO